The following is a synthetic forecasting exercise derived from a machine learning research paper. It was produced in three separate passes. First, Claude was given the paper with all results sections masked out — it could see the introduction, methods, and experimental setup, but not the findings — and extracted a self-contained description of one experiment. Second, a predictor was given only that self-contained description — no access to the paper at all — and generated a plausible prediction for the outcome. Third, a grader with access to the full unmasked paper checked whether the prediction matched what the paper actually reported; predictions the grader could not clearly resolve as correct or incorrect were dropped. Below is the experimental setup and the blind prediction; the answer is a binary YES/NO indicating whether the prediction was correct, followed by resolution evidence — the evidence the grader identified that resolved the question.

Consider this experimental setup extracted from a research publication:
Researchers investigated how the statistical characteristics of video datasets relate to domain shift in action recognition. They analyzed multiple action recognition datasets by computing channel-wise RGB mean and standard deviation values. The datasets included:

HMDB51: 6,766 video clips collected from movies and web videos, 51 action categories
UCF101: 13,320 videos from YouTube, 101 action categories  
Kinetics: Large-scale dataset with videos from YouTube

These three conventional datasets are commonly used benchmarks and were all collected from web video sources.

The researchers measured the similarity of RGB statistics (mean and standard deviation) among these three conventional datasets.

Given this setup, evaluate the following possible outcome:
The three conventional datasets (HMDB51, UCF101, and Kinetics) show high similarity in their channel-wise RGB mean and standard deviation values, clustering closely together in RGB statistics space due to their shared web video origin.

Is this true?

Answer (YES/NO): YES